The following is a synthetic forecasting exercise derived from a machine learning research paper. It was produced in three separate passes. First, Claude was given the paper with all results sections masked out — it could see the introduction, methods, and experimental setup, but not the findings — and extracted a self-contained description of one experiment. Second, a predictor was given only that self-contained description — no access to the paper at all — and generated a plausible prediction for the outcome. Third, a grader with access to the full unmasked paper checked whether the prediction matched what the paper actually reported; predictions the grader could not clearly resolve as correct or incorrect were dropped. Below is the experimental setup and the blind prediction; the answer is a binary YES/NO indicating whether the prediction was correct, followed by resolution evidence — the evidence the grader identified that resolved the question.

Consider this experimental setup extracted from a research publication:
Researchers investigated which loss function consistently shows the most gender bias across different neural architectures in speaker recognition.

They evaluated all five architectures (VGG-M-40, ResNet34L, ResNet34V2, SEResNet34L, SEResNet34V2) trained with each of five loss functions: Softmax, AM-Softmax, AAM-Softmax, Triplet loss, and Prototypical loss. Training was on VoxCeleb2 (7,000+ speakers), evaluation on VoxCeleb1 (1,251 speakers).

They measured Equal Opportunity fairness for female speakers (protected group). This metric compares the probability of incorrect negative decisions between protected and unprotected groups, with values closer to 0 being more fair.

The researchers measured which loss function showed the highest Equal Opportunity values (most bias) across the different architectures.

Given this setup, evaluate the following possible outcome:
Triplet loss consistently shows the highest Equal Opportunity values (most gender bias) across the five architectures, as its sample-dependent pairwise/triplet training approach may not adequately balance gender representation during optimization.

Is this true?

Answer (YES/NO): YES